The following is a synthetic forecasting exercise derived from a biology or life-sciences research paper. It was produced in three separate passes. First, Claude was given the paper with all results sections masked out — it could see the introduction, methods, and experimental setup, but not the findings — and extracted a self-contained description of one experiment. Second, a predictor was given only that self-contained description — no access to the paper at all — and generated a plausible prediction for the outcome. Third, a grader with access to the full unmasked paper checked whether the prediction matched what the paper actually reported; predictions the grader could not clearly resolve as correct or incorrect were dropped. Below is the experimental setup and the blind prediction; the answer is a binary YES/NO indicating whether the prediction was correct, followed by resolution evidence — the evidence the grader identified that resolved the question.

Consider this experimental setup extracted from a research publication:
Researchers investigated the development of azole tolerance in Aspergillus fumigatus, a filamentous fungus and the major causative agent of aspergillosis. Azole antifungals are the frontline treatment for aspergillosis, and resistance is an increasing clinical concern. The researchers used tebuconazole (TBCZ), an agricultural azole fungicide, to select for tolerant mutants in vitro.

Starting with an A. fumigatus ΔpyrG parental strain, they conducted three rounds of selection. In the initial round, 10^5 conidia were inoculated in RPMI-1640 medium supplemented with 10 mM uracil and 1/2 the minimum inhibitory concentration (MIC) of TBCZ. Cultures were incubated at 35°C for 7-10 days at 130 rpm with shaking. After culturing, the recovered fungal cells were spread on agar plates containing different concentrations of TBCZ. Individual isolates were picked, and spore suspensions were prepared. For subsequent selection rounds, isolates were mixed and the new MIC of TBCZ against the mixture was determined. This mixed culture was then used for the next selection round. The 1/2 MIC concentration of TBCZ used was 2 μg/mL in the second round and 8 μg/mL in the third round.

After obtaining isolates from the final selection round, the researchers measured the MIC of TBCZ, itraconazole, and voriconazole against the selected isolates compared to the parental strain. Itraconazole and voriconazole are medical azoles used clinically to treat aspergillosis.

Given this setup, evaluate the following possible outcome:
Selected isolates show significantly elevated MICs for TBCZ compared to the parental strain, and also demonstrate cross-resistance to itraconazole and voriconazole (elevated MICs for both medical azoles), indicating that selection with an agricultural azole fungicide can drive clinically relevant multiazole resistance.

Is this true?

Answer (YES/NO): YES